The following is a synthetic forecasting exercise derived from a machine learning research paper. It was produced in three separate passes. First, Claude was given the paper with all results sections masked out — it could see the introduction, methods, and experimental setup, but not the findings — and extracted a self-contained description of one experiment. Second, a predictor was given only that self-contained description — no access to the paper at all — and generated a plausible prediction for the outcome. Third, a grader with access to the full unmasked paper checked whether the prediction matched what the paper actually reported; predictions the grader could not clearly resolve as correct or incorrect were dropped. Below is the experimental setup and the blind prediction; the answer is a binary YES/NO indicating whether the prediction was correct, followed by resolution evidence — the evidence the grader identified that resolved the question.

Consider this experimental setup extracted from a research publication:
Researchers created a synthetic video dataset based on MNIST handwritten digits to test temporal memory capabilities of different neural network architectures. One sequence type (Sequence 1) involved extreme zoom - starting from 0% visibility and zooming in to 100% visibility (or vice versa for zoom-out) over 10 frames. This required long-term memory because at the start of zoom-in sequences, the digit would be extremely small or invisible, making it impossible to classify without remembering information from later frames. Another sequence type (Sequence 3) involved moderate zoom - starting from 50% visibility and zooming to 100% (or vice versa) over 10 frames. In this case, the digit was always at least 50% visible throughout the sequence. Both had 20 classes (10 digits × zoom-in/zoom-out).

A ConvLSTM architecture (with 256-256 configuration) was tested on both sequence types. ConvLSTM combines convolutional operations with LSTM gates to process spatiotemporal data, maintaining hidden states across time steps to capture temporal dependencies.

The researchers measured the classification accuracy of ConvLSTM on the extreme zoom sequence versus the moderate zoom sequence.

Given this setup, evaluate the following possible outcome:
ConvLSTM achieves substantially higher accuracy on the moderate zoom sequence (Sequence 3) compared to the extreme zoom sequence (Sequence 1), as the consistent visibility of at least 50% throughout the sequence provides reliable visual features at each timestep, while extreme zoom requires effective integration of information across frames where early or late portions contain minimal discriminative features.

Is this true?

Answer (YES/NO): NO